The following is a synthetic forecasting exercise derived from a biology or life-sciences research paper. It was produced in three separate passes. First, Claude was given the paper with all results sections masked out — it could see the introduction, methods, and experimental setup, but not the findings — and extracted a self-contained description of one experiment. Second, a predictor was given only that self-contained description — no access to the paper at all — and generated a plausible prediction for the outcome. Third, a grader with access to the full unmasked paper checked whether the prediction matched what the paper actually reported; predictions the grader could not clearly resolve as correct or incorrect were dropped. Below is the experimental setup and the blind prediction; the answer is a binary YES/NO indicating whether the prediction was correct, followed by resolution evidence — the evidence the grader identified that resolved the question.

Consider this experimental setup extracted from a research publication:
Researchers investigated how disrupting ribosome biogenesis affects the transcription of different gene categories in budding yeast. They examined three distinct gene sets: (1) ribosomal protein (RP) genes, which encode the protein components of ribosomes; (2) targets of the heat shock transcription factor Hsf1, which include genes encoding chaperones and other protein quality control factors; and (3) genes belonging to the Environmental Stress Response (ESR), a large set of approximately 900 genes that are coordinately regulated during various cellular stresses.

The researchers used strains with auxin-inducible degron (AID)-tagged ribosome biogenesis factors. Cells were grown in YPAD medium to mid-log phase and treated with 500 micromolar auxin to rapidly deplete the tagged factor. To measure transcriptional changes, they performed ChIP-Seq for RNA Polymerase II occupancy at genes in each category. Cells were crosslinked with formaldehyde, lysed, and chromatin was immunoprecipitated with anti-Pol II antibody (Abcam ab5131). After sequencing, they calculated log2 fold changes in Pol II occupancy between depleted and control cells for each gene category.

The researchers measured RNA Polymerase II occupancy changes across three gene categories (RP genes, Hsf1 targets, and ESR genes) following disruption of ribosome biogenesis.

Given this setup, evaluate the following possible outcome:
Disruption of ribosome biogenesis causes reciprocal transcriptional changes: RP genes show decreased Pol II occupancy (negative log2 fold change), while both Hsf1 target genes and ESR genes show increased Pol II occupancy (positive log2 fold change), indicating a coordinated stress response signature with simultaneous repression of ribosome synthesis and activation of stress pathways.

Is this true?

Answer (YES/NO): NO